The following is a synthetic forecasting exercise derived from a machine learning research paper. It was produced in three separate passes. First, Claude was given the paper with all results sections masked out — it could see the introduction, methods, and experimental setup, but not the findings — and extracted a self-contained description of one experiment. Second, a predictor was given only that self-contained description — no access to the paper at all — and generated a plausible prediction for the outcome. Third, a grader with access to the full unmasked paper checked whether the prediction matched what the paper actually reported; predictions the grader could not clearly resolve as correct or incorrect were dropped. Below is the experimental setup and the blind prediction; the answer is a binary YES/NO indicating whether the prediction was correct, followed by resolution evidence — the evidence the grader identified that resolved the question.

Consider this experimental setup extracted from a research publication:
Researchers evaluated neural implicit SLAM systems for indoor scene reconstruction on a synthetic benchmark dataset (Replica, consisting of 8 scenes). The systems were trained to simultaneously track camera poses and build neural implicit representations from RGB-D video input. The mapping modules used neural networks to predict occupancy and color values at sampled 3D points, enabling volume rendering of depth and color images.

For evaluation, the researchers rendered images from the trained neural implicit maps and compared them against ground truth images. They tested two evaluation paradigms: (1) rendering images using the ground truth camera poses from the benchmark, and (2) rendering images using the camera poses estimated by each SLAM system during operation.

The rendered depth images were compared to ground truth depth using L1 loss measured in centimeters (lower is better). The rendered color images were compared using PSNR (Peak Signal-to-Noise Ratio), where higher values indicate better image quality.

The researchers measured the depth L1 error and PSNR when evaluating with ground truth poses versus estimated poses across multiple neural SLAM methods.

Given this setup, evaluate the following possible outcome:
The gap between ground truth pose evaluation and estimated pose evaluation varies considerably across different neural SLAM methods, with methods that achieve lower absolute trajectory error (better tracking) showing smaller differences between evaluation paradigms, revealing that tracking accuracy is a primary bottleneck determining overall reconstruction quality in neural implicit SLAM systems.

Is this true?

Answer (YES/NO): NO